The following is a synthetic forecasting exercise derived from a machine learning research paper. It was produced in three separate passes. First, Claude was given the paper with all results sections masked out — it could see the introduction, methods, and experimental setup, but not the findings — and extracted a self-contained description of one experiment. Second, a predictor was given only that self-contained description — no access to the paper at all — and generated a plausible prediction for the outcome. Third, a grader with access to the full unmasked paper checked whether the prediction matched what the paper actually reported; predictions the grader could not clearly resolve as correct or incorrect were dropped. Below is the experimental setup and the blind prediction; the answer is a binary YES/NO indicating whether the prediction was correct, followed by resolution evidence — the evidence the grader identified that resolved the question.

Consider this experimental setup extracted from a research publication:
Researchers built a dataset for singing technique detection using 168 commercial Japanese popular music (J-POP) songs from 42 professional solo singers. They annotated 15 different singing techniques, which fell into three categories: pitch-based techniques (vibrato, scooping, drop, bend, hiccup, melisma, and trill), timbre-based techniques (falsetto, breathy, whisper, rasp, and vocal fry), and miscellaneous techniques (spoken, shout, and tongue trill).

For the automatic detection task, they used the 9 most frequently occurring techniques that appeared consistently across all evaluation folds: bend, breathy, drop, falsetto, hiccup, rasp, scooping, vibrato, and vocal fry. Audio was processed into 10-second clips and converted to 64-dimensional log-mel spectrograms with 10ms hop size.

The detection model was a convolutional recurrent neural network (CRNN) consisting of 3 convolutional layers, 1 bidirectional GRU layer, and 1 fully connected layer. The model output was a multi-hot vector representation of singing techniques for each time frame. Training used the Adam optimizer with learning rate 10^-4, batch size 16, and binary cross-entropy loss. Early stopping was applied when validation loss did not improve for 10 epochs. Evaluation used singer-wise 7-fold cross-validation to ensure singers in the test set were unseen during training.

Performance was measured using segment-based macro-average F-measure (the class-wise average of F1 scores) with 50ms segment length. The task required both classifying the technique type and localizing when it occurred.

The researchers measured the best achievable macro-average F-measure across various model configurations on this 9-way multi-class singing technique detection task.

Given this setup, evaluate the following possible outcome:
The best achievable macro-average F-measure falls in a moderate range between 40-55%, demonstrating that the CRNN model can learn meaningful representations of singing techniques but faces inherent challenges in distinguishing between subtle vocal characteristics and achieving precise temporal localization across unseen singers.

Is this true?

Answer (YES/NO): YES